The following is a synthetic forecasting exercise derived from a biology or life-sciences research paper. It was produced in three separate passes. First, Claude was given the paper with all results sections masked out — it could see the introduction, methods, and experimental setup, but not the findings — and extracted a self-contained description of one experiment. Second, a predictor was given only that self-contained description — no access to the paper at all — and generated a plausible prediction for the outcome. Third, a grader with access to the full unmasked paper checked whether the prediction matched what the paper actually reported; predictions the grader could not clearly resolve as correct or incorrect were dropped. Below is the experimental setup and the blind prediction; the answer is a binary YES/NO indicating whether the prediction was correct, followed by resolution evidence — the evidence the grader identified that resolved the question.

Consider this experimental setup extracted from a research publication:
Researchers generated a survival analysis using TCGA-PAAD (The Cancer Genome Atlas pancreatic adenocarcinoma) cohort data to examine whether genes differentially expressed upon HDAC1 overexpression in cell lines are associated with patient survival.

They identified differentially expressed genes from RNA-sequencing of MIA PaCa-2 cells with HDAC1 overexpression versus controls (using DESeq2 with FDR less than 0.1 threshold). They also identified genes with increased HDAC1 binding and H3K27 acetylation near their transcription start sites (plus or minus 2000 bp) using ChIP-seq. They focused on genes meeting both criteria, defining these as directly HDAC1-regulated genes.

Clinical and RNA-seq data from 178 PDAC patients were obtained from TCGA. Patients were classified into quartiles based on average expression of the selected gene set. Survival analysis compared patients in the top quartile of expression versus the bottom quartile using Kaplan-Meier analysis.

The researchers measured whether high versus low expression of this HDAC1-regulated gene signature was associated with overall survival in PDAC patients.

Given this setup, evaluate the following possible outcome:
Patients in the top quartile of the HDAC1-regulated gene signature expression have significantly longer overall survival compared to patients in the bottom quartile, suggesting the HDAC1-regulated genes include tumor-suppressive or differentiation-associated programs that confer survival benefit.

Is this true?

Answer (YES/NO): NO